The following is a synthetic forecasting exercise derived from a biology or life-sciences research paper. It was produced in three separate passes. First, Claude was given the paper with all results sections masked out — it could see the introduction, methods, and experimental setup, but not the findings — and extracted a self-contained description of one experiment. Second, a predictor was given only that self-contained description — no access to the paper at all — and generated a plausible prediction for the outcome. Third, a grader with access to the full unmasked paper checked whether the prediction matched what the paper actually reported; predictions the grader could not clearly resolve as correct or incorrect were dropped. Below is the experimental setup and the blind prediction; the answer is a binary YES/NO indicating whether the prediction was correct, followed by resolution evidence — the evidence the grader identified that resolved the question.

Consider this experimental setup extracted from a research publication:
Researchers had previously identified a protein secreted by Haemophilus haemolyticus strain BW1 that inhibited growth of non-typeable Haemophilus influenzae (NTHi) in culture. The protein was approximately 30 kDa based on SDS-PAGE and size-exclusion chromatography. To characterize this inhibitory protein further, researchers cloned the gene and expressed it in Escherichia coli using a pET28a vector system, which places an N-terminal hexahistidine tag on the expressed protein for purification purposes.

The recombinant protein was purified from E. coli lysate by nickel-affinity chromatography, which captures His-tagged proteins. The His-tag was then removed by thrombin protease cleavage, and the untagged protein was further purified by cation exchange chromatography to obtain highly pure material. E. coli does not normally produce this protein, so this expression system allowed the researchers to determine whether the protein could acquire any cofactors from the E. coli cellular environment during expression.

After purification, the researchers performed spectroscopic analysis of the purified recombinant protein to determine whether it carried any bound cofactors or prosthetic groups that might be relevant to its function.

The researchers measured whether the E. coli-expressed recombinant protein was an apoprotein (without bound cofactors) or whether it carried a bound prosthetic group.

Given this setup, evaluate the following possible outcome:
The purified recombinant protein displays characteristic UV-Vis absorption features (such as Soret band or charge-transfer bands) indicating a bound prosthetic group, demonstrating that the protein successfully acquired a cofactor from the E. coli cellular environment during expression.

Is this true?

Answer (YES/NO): YES